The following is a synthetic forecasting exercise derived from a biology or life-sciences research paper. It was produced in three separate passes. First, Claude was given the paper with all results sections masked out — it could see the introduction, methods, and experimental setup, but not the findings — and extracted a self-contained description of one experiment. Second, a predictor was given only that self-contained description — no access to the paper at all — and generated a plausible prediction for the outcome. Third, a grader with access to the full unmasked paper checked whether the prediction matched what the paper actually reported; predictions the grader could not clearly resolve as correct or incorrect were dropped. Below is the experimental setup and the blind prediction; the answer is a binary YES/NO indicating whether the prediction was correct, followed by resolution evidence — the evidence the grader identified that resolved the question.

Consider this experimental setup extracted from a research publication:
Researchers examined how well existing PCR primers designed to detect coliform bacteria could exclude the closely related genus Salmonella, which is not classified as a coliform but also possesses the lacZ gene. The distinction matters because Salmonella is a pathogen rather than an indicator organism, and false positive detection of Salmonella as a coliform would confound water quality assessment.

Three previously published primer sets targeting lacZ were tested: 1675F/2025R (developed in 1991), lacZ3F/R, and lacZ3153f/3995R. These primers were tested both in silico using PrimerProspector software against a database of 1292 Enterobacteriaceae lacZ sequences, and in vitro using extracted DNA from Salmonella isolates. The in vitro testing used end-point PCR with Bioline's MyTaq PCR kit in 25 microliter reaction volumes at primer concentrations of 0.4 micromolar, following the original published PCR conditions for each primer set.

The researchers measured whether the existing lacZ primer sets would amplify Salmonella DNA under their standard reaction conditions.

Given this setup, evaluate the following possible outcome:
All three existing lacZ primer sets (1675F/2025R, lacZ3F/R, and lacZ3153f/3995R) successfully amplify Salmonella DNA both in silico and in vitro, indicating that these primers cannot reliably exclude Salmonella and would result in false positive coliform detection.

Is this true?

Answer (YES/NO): YES